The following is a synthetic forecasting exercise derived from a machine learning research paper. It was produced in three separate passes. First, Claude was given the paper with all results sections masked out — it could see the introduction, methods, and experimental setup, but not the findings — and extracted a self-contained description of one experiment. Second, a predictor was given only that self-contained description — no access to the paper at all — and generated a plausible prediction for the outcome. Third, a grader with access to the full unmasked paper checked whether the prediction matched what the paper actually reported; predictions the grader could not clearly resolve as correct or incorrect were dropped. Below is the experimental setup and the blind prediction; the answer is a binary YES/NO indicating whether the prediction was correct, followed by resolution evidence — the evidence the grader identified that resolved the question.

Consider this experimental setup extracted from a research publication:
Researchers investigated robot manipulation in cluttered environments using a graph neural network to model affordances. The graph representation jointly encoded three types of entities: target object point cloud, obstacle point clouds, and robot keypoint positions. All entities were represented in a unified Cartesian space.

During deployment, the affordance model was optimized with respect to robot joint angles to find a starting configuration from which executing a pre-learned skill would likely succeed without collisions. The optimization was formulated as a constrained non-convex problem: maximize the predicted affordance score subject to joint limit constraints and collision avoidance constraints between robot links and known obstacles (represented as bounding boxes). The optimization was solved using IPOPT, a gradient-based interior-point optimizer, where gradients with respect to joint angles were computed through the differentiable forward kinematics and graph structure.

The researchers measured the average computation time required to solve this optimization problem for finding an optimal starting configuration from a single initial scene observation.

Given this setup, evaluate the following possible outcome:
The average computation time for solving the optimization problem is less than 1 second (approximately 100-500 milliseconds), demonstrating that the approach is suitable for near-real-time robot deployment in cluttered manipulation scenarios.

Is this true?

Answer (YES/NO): NO